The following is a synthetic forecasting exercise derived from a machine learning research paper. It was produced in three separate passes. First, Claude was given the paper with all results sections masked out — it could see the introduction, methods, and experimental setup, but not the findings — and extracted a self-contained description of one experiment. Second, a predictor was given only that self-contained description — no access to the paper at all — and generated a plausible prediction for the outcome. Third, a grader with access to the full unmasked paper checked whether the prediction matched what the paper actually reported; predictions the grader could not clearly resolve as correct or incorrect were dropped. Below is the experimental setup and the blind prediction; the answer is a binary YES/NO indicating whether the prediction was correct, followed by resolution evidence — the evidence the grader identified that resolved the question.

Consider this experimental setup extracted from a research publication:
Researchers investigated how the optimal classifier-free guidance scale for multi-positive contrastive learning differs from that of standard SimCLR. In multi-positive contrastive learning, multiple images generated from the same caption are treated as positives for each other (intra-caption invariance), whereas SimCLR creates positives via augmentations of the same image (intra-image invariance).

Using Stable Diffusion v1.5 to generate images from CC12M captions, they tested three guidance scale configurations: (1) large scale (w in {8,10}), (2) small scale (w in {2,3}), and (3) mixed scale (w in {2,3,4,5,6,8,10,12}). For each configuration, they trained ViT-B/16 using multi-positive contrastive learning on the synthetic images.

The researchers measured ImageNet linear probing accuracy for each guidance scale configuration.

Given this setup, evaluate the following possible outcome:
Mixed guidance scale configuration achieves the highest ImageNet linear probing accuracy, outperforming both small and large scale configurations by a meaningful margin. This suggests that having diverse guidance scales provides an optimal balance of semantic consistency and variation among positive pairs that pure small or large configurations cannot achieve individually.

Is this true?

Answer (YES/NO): NO